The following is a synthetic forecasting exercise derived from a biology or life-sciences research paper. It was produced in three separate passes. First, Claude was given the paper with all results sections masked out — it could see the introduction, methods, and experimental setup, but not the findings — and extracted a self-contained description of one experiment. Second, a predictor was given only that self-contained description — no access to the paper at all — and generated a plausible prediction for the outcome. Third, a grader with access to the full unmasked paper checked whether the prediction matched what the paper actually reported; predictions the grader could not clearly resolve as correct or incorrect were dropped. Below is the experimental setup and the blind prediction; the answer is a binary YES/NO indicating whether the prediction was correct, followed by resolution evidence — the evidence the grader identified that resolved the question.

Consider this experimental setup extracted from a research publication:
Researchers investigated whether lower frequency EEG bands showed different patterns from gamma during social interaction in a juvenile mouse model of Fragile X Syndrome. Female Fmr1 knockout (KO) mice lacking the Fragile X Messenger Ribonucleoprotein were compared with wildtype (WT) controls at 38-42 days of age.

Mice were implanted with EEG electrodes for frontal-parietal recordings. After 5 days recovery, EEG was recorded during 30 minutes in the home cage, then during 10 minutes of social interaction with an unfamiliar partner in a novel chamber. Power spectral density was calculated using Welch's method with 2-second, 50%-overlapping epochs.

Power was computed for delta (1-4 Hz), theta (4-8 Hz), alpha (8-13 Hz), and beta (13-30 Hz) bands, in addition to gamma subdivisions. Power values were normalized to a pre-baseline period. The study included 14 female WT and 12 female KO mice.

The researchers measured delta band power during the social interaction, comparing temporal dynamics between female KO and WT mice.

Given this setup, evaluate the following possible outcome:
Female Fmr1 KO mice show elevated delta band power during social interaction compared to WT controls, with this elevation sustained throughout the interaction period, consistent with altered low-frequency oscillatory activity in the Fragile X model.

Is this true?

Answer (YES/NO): NO